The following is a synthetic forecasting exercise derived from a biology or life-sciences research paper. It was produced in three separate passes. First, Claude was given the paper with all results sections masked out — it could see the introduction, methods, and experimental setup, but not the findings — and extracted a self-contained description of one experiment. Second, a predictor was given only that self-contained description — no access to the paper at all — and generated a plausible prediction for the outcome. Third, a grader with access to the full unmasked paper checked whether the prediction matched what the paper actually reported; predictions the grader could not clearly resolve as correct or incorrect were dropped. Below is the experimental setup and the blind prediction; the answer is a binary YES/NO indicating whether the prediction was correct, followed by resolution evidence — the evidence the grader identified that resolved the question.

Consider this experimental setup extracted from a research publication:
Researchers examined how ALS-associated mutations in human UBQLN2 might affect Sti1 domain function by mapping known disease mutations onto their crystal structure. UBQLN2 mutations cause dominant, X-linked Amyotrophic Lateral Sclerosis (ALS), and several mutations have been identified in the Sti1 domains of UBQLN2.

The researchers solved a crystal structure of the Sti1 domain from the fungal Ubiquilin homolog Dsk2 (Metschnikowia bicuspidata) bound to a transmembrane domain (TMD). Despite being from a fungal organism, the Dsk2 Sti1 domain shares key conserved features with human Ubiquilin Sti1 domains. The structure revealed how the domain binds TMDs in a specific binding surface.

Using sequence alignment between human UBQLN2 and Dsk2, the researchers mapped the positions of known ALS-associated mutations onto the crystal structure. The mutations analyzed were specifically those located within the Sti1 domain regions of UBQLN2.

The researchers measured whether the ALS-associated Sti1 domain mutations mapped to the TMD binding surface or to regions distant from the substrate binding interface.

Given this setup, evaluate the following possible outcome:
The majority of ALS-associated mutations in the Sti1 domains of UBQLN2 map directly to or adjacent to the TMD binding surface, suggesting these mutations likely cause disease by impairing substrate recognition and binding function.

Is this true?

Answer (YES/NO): NO